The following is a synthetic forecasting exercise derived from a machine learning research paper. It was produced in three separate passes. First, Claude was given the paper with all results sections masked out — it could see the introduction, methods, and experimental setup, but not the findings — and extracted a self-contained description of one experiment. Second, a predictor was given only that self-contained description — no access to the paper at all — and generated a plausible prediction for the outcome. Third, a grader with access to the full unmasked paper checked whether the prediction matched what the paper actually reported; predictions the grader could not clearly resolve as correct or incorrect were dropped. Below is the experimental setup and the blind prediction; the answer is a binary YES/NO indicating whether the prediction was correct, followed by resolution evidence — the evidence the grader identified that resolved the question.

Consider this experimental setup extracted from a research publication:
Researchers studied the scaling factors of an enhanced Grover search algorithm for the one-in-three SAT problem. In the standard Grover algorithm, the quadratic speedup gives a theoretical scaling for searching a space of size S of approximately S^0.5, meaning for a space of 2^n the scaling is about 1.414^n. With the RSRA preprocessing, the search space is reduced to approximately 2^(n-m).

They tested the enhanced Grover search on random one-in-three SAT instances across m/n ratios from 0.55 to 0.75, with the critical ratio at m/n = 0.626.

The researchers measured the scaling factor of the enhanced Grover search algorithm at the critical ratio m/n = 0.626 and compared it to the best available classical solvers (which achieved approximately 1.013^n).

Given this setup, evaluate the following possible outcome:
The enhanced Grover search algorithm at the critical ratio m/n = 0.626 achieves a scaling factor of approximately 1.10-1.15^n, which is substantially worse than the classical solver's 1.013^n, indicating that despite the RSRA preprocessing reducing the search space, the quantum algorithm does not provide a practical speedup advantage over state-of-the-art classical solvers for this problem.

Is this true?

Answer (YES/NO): NO